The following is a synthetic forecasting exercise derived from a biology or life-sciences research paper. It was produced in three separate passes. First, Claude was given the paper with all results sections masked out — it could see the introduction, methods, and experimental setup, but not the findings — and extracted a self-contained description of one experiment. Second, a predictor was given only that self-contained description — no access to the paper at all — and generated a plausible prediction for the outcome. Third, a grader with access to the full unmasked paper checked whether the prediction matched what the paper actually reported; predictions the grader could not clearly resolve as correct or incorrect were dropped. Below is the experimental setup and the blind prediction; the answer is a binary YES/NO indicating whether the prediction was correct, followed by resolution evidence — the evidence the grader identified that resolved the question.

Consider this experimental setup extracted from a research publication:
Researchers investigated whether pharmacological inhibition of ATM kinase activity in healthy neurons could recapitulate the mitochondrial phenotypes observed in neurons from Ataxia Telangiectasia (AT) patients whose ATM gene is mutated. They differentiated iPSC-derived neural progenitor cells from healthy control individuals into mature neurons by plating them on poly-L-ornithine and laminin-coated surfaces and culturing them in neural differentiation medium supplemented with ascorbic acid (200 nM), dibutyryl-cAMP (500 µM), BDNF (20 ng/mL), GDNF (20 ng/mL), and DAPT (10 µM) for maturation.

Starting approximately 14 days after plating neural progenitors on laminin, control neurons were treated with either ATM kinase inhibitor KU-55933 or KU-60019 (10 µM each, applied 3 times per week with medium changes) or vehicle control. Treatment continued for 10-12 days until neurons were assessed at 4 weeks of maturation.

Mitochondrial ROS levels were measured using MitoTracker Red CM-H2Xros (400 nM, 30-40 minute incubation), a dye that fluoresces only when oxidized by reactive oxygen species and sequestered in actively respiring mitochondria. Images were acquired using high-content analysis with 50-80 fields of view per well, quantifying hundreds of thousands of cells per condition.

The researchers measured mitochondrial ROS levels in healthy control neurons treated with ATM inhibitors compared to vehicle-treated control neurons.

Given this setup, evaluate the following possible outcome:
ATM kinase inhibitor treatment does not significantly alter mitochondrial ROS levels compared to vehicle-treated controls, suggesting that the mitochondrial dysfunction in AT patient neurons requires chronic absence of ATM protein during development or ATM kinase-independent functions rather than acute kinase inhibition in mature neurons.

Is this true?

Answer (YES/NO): NO